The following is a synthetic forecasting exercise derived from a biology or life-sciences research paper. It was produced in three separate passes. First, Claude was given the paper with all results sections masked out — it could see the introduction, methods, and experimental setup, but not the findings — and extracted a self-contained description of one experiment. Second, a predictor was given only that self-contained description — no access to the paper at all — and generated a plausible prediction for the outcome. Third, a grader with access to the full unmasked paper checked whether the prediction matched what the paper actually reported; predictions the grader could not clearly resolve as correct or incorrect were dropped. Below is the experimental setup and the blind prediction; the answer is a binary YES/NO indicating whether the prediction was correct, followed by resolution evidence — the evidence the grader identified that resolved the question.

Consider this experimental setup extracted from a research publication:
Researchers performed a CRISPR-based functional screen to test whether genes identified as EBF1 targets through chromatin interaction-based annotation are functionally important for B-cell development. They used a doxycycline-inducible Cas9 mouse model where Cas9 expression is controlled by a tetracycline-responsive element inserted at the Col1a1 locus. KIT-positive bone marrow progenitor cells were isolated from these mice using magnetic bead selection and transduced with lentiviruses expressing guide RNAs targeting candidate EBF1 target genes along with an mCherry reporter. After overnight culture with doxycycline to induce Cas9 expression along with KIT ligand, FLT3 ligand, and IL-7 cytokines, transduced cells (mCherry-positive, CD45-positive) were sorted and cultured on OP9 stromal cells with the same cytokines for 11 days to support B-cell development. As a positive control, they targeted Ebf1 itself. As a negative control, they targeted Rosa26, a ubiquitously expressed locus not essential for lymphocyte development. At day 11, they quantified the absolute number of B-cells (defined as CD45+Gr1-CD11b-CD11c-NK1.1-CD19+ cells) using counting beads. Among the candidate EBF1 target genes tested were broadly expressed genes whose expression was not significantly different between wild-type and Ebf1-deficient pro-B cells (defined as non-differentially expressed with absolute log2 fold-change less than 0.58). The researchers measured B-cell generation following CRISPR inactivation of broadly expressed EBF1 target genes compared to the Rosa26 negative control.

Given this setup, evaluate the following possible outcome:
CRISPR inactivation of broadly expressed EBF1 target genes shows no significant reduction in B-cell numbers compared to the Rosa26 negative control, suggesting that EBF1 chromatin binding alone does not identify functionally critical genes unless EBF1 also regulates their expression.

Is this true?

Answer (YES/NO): NO